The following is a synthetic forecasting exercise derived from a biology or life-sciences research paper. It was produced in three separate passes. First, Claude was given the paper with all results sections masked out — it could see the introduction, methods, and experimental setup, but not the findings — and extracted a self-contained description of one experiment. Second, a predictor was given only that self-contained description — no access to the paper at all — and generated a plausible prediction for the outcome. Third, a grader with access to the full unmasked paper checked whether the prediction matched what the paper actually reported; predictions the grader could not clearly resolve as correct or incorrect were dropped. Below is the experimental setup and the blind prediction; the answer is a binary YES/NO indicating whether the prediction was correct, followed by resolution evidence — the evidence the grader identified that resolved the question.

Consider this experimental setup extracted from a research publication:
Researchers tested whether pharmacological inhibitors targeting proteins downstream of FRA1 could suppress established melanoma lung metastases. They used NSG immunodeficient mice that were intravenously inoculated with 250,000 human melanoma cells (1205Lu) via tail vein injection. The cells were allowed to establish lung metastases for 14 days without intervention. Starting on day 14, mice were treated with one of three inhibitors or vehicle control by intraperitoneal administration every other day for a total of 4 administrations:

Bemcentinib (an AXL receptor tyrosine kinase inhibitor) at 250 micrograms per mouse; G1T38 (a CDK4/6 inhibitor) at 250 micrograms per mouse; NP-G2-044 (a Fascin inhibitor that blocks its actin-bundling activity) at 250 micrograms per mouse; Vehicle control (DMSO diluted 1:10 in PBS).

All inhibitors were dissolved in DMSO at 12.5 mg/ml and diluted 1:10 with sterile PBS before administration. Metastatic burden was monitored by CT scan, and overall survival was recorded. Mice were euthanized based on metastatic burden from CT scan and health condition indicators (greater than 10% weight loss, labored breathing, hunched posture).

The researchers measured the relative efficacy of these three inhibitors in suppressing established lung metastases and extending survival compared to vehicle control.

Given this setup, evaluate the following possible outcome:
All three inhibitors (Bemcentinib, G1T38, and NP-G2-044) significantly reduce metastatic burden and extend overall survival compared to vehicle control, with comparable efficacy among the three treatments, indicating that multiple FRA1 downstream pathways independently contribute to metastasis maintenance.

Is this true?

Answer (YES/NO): NO